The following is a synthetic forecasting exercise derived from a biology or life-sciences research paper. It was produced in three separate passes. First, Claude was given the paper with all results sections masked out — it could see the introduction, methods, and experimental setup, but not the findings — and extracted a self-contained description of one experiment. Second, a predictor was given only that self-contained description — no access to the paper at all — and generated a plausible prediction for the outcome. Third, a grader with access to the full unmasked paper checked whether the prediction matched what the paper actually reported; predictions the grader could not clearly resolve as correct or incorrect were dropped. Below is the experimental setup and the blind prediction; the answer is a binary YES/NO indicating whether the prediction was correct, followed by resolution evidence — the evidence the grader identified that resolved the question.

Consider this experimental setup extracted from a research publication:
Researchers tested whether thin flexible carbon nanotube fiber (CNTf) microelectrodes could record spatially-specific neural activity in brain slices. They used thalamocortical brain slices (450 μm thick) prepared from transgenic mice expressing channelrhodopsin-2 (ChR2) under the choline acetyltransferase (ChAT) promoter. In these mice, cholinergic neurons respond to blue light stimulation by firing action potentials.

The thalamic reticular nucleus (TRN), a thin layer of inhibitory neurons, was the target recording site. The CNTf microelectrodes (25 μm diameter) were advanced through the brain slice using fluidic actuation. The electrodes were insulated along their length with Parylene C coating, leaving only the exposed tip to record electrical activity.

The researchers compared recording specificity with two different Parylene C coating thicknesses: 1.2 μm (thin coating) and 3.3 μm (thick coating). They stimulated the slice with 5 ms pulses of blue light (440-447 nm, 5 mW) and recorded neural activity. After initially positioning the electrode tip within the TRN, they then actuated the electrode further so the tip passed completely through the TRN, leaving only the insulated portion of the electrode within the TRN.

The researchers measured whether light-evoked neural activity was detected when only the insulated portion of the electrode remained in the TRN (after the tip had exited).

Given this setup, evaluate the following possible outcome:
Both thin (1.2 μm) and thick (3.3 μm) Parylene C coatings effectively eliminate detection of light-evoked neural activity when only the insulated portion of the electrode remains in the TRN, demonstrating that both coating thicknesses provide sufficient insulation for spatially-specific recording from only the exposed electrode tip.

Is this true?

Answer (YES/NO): NO